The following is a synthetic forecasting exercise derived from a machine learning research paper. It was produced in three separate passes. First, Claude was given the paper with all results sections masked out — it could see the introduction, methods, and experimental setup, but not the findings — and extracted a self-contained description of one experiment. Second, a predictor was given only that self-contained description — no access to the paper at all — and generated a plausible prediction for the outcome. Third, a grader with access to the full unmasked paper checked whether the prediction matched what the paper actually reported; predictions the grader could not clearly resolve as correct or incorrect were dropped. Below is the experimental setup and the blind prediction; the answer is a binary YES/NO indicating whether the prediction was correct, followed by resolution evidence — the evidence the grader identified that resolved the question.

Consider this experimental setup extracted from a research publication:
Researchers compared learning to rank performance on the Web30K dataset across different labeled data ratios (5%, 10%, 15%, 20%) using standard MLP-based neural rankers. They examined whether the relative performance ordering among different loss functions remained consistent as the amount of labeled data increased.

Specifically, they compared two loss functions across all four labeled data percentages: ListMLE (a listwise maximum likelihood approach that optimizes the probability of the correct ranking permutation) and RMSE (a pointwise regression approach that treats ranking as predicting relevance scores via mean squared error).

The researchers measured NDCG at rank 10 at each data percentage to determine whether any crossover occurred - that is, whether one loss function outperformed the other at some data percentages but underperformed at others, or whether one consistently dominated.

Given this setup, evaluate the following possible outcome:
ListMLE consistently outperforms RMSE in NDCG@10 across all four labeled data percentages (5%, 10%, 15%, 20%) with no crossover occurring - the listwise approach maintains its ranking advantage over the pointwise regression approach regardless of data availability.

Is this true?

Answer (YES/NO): NO